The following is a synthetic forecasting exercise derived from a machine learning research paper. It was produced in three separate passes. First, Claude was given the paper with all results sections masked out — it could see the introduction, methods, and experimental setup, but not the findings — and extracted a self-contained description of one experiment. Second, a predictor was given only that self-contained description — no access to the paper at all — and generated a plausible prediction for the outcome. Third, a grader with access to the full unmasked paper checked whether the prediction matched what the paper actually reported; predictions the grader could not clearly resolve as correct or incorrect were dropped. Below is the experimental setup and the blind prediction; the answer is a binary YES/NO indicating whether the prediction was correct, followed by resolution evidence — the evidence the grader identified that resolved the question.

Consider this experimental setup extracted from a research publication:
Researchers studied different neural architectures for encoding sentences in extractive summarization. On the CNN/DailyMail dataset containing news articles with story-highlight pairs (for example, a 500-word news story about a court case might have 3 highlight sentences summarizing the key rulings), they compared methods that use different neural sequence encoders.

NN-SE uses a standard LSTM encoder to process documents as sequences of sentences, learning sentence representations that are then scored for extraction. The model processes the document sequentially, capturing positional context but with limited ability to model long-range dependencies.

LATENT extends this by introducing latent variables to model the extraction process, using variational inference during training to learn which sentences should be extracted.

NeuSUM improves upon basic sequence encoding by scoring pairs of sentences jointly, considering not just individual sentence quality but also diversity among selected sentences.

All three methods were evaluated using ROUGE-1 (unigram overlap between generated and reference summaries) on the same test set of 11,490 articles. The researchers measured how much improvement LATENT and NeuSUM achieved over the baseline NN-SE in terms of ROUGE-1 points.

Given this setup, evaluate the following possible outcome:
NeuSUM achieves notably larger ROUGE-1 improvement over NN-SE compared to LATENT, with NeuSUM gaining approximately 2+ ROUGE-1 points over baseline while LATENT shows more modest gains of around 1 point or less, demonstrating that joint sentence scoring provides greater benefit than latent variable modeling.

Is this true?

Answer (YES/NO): NO